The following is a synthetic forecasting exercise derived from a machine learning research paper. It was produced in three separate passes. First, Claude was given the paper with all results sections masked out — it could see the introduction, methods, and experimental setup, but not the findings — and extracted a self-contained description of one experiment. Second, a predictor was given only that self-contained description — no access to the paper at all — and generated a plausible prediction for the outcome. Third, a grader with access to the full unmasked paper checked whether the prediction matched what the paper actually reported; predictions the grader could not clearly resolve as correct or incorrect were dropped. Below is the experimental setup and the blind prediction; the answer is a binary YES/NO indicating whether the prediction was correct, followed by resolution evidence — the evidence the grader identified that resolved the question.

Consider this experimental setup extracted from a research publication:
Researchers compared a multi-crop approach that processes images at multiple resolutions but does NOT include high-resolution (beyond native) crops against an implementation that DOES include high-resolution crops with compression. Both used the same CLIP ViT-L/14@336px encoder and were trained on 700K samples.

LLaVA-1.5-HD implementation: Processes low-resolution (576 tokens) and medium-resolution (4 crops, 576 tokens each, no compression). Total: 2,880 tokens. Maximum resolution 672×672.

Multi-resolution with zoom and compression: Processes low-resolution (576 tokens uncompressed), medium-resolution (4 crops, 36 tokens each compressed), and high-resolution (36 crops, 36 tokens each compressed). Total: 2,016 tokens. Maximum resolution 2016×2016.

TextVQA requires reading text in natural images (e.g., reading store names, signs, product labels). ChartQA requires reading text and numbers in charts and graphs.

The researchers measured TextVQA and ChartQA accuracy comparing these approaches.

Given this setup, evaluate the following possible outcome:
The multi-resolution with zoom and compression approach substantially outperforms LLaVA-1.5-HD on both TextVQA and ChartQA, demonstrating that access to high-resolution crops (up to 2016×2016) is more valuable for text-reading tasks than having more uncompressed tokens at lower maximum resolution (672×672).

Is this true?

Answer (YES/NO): NO